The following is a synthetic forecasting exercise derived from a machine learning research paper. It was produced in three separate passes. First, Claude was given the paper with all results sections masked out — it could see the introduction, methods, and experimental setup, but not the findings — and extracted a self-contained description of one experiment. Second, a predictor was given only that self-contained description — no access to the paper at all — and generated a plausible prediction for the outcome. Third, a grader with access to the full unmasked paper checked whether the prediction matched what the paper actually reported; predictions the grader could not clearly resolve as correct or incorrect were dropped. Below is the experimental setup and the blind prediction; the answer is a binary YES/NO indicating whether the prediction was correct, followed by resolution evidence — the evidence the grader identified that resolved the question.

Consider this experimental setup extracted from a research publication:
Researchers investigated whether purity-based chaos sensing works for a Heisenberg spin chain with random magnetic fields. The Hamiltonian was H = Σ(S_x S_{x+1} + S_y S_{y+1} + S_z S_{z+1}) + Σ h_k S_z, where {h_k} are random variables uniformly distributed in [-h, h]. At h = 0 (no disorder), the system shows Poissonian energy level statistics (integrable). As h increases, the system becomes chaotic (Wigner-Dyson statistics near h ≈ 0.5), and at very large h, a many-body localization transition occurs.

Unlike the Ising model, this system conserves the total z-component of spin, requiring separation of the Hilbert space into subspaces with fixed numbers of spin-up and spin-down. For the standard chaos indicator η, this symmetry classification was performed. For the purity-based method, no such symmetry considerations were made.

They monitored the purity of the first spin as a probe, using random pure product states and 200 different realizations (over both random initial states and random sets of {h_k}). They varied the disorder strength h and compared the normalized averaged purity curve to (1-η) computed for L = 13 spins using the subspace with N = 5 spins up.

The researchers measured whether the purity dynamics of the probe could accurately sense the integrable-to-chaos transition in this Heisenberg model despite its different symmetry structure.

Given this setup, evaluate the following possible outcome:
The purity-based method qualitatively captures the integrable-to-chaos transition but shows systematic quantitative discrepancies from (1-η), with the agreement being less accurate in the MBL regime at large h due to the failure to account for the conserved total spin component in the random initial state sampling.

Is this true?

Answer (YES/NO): NO